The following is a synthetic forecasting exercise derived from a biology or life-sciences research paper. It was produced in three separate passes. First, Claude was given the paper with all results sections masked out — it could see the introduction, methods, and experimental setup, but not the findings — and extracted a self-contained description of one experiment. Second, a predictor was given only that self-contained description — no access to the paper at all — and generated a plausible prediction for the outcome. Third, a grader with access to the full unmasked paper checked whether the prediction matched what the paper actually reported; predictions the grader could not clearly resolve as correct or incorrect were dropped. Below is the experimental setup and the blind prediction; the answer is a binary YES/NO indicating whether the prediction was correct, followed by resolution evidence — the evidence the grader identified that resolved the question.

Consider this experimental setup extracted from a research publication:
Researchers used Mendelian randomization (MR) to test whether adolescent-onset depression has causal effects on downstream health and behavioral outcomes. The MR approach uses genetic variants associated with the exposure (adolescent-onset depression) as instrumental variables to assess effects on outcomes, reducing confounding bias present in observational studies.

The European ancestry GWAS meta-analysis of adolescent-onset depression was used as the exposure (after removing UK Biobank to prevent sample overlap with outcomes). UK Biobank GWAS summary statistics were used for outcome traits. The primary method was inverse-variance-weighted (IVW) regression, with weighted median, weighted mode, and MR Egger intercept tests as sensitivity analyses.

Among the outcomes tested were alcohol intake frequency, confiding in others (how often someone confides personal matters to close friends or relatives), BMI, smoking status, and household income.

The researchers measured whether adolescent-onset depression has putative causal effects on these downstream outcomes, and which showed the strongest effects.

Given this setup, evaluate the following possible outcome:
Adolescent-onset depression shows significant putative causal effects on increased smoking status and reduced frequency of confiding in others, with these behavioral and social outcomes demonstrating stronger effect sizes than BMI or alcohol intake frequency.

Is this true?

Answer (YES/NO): NO